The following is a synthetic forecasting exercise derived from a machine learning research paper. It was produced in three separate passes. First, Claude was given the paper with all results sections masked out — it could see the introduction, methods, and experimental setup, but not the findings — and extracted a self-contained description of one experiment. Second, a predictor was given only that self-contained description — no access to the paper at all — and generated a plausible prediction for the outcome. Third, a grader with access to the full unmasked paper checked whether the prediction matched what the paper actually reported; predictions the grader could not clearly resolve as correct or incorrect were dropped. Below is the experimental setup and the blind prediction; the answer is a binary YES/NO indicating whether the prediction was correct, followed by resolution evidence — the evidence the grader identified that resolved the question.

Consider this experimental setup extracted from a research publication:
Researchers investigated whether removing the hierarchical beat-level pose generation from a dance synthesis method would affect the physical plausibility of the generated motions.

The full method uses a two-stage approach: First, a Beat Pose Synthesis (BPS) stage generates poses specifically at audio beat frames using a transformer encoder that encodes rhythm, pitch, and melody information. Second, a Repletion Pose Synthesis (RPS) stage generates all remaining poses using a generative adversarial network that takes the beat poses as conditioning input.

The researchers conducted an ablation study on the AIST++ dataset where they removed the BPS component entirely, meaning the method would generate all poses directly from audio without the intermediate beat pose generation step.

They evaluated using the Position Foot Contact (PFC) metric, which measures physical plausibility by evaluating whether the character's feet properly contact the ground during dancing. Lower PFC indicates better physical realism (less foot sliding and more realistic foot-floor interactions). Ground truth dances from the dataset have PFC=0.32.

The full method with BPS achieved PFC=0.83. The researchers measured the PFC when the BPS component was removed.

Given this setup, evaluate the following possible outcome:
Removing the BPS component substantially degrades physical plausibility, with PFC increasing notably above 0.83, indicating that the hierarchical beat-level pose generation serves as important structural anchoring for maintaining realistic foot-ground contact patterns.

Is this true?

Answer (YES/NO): YES